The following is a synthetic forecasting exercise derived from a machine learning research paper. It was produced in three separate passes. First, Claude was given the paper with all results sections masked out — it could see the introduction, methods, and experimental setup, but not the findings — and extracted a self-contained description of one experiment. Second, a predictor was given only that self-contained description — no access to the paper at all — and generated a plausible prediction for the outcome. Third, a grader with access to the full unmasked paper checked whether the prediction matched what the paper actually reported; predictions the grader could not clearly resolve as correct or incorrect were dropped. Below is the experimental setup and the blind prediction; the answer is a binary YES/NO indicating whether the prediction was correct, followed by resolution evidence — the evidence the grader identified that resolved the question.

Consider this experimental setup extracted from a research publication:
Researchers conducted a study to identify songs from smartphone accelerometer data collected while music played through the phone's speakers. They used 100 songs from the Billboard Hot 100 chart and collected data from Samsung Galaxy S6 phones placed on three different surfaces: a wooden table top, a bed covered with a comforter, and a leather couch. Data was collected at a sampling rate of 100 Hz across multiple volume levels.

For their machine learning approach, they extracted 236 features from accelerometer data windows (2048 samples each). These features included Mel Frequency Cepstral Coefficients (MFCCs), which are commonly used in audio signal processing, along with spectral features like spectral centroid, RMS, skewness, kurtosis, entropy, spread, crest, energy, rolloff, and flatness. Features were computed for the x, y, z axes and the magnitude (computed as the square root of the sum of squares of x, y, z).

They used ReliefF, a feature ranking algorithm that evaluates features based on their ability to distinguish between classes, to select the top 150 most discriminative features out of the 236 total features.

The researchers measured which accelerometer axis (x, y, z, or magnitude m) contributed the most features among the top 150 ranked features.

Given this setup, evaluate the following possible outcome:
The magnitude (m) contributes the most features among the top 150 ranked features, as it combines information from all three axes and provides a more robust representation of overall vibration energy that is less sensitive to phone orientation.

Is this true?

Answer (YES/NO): NO